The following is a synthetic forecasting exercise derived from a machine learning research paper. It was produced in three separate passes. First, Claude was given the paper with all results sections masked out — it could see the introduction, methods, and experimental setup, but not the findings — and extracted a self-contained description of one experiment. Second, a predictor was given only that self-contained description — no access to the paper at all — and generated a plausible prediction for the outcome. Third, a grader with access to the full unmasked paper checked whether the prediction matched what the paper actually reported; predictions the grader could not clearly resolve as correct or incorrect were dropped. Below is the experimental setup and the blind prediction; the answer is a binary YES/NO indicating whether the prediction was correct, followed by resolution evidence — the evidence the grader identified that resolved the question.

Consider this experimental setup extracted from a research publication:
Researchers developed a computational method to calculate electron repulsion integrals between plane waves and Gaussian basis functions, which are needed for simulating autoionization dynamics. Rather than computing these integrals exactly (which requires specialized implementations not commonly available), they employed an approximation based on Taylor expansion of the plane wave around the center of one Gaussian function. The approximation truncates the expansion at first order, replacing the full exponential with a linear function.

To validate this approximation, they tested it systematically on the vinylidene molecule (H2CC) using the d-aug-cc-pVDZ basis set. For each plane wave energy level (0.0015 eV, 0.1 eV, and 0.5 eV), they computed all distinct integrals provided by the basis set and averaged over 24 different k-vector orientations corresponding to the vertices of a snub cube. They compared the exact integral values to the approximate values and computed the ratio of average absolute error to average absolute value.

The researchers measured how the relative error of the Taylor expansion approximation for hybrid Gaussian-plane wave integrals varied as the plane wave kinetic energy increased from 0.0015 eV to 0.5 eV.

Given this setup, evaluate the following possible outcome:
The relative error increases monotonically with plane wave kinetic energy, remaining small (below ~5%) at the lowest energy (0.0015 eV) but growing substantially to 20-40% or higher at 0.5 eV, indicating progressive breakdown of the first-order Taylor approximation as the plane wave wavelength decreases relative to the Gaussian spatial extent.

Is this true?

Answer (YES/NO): YES